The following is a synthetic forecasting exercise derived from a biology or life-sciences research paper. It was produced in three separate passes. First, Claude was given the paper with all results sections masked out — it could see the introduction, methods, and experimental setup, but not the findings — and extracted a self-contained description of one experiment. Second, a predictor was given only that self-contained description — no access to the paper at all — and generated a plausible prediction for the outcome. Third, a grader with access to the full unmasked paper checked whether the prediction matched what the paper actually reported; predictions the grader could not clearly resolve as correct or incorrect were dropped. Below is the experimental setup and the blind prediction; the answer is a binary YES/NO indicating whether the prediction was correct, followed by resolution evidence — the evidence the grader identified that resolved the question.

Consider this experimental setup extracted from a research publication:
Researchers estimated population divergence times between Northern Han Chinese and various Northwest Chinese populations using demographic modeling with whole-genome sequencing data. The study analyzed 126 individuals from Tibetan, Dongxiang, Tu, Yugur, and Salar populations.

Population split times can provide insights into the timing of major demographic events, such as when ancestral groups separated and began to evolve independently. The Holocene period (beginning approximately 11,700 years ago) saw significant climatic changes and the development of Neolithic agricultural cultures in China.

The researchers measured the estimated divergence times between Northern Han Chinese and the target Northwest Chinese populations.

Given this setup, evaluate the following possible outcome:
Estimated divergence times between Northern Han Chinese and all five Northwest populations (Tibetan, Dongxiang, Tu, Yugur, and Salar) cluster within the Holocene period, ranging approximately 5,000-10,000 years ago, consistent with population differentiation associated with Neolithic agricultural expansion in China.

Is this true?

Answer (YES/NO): NO